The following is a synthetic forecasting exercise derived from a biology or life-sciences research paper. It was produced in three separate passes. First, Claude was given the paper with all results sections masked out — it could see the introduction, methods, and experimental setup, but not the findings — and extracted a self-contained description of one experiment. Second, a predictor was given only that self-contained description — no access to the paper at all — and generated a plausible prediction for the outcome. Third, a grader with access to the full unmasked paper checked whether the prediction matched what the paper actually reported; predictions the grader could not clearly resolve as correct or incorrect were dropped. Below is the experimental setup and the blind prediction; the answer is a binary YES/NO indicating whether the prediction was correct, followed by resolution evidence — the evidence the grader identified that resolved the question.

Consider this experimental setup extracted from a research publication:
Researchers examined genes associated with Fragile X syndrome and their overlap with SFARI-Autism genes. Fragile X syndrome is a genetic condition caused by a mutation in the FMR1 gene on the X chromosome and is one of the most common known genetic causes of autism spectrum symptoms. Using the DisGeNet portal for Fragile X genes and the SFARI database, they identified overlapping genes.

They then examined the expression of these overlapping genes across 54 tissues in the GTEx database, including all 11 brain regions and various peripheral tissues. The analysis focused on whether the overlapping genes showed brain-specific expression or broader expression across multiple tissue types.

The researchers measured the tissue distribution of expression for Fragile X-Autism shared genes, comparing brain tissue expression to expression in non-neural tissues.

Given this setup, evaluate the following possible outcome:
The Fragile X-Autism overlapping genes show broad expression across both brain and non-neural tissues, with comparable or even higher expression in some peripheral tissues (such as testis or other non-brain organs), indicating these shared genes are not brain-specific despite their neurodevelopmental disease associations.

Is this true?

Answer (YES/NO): NO